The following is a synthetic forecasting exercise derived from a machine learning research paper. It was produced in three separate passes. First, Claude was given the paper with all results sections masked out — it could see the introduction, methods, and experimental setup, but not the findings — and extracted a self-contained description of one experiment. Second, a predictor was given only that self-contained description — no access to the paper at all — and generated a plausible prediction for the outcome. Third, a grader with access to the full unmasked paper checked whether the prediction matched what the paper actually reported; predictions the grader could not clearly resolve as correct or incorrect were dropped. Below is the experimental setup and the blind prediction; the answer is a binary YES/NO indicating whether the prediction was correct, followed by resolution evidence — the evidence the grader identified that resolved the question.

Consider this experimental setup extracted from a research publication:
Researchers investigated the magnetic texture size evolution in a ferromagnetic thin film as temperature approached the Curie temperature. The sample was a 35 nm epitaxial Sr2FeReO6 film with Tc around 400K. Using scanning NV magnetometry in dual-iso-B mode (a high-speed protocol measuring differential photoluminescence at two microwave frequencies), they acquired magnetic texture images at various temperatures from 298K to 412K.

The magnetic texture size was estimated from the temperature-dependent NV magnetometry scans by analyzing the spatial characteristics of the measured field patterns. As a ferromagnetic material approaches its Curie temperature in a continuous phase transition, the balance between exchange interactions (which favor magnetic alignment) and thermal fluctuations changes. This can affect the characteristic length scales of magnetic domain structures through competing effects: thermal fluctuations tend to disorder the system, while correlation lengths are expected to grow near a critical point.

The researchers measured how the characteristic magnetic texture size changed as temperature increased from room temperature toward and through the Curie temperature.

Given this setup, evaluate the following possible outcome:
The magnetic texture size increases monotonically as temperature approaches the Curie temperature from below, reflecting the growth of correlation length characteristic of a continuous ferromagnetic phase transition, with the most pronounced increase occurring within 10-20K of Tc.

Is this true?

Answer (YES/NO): NO